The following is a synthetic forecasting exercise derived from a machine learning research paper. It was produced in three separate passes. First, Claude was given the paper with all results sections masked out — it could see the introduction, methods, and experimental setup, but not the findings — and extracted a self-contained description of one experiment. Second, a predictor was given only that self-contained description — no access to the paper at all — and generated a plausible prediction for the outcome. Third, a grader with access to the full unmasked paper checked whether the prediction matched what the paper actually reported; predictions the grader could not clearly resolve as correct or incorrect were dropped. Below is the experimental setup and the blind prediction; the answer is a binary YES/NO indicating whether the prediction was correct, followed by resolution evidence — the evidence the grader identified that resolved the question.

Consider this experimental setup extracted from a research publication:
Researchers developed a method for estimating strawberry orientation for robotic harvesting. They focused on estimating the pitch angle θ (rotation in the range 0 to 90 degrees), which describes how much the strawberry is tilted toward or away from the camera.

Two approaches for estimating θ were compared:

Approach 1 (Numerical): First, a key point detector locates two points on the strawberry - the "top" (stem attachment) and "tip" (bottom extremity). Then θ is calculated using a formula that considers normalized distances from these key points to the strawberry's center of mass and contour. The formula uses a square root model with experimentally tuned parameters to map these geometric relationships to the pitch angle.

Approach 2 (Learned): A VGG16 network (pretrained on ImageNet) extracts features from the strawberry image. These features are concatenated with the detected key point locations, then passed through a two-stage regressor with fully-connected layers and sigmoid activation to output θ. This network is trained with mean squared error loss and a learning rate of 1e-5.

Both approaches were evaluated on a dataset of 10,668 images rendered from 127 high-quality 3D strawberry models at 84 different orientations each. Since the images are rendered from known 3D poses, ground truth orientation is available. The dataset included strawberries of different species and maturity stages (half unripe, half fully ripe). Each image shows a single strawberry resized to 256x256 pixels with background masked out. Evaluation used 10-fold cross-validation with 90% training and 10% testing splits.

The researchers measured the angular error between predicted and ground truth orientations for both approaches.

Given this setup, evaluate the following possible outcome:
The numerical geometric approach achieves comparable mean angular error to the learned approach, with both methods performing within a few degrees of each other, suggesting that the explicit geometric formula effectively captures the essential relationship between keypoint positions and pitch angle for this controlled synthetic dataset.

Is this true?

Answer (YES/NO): NO